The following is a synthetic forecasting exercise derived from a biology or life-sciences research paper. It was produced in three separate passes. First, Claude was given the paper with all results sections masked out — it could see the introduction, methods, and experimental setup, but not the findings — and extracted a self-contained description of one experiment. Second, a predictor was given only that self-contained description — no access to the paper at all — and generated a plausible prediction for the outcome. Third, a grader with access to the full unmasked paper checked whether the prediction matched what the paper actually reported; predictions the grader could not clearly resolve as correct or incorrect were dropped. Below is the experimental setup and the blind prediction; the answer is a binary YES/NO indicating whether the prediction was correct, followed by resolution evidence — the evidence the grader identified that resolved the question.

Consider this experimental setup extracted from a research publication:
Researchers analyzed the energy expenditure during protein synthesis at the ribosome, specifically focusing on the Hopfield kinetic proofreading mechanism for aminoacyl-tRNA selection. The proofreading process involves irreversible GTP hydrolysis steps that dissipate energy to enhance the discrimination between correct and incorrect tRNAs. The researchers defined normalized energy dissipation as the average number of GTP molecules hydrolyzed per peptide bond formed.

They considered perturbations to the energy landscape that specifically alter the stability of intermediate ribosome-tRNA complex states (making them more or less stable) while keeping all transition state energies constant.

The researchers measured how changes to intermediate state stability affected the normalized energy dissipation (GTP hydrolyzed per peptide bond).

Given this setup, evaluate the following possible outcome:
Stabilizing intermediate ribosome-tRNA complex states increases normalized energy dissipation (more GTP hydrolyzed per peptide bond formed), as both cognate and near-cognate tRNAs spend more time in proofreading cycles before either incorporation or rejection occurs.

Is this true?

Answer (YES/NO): NO